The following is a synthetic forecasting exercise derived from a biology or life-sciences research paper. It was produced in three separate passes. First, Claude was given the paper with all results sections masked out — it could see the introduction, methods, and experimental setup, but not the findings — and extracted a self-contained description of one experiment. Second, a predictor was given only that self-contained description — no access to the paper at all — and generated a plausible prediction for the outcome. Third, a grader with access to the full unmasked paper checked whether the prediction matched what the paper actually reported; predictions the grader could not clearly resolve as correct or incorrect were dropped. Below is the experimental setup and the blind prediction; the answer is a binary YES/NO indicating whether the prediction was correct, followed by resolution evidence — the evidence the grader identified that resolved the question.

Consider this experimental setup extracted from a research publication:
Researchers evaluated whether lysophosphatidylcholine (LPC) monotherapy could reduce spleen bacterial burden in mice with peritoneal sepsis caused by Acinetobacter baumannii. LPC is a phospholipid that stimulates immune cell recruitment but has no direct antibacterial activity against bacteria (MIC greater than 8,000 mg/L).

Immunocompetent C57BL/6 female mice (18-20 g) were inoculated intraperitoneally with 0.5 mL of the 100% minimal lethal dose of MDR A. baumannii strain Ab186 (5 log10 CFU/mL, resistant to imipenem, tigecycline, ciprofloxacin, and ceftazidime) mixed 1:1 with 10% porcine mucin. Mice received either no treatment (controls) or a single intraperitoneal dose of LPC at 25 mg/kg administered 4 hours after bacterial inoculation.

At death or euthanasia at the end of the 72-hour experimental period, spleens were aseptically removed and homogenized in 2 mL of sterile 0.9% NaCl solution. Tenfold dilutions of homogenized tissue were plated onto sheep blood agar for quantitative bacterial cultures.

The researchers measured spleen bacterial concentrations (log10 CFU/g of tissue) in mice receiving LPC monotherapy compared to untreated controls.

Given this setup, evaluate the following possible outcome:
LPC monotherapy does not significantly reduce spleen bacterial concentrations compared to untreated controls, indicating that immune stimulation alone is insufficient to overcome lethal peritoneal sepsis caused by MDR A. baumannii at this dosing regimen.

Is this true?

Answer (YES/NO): YES